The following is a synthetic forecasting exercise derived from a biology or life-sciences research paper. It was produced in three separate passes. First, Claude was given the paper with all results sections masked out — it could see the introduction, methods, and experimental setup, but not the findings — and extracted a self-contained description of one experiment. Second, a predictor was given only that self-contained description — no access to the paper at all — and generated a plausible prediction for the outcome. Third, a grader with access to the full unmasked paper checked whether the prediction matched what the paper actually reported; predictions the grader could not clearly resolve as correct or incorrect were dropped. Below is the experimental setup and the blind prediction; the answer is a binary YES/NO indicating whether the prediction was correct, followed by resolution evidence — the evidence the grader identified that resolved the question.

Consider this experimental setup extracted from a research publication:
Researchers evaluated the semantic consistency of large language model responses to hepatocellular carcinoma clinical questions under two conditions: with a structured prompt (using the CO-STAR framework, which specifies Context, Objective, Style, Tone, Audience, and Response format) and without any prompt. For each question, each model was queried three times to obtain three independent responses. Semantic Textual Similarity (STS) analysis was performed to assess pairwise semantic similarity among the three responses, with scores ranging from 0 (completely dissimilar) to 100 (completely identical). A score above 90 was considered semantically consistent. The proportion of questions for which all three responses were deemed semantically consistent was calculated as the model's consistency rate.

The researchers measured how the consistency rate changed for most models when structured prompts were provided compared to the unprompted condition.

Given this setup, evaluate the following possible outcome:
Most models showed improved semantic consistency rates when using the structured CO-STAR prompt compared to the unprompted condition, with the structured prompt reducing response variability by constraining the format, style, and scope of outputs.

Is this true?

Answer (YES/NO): NO